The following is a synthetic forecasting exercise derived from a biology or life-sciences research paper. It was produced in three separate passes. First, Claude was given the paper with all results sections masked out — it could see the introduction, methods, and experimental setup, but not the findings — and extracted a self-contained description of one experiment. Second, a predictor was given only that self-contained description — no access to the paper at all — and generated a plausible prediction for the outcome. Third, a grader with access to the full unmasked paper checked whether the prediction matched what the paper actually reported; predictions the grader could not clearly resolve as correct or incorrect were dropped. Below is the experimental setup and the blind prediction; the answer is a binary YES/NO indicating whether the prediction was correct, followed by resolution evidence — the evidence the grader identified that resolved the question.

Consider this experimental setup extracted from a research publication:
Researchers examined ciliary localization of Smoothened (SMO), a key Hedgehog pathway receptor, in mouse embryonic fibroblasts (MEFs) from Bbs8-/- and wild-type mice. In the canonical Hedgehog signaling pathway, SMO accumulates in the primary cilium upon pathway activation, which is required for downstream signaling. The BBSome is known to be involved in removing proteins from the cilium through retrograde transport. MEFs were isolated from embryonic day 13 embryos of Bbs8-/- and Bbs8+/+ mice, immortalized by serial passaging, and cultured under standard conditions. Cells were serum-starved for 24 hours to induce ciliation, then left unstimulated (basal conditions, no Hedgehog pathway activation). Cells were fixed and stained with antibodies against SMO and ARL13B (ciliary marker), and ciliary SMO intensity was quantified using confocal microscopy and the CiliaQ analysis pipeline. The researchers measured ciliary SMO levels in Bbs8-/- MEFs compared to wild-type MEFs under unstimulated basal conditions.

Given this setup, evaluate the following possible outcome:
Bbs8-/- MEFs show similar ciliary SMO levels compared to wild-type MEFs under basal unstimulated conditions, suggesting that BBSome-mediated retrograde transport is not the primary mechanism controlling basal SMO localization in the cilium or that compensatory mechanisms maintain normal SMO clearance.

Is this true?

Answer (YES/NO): NO